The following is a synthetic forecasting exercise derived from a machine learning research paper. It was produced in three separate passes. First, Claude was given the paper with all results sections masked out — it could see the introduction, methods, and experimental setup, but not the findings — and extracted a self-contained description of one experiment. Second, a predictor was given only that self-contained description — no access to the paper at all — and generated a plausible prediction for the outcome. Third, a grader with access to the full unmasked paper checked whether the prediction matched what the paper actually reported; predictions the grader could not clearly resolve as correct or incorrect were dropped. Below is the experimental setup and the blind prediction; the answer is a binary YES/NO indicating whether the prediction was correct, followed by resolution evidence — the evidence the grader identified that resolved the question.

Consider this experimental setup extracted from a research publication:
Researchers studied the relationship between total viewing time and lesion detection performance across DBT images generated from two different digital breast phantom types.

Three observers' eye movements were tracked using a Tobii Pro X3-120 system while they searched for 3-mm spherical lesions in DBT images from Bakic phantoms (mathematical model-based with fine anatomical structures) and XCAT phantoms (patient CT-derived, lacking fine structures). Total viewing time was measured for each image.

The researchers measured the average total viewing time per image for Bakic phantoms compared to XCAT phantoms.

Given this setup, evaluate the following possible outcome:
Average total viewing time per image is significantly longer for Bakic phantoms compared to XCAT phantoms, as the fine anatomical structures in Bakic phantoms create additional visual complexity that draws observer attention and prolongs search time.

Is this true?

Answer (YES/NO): NO